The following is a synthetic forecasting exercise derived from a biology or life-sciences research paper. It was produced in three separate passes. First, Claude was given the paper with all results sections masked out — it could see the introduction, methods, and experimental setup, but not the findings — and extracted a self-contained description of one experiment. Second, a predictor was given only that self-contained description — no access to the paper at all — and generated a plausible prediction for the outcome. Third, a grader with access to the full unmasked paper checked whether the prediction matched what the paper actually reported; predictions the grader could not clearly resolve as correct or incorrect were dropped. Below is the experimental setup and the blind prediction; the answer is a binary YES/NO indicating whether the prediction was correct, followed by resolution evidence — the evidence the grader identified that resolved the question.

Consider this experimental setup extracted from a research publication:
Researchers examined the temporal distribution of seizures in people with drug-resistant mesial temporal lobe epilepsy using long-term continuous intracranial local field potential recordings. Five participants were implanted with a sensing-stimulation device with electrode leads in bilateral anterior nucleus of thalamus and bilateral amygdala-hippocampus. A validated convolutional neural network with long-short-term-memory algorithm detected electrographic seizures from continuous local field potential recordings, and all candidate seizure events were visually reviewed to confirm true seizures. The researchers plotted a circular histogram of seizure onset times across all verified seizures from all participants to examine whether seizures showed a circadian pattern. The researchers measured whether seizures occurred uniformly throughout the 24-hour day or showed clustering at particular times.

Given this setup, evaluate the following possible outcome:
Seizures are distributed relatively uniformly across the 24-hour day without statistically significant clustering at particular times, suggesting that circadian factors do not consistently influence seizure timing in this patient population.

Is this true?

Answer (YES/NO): NO